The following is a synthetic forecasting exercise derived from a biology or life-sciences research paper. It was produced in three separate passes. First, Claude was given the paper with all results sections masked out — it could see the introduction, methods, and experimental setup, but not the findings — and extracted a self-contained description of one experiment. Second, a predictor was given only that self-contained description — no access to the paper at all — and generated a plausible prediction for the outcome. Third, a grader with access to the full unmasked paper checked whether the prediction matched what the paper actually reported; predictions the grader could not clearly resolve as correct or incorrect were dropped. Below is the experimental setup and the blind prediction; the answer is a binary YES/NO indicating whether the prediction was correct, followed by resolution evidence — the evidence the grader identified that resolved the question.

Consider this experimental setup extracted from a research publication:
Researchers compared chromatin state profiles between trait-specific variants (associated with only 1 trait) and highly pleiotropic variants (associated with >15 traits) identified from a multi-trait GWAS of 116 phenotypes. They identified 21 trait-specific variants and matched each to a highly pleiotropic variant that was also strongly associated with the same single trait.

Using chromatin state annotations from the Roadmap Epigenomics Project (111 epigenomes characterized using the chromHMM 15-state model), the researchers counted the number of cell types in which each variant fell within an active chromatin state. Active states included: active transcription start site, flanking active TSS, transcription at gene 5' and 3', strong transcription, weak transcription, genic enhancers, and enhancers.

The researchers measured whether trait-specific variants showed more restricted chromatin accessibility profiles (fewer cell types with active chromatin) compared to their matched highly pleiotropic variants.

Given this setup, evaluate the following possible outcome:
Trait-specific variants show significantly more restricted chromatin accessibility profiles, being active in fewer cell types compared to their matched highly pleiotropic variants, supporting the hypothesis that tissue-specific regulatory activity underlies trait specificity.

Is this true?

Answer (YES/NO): YES